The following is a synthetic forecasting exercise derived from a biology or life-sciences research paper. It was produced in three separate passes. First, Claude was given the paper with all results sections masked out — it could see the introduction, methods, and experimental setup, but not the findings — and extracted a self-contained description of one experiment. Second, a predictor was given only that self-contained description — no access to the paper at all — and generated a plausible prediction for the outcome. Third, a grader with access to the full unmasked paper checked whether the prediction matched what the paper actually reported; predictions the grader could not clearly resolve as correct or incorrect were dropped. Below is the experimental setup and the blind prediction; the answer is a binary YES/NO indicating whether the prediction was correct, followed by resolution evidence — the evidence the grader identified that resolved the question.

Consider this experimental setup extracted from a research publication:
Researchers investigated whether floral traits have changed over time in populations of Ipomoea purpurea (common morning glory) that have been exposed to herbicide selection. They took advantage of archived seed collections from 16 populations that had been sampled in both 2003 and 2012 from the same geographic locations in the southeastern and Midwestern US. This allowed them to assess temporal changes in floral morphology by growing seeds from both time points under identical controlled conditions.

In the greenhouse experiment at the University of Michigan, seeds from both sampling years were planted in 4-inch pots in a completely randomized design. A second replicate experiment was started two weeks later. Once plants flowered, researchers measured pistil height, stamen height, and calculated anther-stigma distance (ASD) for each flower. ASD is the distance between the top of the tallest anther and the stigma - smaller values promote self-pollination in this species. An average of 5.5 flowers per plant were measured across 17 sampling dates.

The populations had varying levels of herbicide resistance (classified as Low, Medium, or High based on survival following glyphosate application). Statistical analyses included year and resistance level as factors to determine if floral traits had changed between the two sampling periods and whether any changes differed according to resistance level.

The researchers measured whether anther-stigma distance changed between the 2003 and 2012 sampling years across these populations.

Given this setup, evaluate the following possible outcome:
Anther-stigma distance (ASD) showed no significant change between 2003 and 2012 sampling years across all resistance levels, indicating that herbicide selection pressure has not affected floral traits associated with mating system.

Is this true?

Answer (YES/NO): NO